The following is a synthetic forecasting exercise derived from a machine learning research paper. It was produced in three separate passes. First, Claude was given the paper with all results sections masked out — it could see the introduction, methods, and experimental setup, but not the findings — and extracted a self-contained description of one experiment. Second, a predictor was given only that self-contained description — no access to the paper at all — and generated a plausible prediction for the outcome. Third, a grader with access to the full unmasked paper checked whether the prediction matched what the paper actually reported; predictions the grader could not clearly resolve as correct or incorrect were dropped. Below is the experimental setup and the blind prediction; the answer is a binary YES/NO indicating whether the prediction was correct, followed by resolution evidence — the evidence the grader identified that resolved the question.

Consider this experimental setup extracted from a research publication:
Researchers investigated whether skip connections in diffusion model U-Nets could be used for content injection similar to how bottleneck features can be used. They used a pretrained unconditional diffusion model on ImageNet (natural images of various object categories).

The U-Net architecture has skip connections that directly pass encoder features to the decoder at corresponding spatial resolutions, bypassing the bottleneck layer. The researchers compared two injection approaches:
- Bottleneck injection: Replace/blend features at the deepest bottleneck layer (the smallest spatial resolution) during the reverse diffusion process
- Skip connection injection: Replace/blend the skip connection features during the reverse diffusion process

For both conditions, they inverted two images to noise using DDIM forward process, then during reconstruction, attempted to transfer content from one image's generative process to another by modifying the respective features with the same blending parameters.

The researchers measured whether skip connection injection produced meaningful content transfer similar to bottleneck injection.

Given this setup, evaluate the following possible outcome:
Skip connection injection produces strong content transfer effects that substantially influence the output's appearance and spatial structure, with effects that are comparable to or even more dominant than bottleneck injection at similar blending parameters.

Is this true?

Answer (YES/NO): NO